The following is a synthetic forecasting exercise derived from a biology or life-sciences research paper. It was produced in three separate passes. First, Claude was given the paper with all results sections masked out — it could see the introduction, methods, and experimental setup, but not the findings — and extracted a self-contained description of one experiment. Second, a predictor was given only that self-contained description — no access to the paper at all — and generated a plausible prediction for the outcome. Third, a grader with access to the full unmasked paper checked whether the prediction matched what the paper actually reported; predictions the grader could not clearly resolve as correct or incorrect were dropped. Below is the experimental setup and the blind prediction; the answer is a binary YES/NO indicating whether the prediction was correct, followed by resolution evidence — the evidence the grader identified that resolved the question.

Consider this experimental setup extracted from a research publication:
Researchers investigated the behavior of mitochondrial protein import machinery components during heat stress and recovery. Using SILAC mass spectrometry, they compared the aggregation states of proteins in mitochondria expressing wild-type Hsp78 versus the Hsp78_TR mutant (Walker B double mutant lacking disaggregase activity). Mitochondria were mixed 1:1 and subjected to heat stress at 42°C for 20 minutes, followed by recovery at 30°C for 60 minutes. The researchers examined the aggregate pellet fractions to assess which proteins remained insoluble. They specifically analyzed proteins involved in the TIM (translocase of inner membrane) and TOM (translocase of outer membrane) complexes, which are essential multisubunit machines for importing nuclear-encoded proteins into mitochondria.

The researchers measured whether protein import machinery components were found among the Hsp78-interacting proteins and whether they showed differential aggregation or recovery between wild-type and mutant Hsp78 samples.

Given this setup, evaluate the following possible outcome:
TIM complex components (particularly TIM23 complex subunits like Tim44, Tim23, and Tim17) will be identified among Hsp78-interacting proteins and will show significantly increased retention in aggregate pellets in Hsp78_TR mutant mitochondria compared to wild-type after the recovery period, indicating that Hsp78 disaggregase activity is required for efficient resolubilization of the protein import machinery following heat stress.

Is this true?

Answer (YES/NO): NO